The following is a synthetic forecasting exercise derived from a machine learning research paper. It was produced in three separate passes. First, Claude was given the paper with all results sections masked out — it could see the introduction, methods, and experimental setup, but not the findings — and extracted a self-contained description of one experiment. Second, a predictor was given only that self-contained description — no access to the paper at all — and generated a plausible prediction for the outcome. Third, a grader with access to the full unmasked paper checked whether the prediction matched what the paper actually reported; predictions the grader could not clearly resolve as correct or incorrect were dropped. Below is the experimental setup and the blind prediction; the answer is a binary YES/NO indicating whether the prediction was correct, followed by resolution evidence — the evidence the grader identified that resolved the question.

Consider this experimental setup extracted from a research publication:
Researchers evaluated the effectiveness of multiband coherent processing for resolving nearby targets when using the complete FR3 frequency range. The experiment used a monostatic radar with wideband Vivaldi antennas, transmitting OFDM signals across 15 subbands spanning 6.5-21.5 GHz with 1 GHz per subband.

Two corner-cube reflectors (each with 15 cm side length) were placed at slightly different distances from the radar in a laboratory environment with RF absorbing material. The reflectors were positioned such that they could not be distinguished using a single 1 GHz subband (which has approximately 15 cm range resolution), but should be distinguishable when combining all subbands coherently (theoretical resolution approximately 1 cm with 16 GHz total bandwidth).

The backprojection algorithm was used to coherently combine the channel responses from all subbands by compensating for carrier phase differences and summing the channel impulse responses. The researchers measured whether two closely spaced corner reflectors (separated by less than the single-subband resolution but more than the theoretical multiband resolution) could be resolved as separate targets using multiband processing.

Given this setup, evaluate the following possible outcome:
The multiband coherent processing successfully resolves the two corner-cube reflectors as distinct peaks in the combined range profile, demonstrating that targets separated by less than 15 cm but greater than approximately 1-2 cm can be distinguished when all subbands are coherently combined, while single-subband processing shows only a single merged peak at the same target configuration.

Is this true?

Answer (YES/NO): NO